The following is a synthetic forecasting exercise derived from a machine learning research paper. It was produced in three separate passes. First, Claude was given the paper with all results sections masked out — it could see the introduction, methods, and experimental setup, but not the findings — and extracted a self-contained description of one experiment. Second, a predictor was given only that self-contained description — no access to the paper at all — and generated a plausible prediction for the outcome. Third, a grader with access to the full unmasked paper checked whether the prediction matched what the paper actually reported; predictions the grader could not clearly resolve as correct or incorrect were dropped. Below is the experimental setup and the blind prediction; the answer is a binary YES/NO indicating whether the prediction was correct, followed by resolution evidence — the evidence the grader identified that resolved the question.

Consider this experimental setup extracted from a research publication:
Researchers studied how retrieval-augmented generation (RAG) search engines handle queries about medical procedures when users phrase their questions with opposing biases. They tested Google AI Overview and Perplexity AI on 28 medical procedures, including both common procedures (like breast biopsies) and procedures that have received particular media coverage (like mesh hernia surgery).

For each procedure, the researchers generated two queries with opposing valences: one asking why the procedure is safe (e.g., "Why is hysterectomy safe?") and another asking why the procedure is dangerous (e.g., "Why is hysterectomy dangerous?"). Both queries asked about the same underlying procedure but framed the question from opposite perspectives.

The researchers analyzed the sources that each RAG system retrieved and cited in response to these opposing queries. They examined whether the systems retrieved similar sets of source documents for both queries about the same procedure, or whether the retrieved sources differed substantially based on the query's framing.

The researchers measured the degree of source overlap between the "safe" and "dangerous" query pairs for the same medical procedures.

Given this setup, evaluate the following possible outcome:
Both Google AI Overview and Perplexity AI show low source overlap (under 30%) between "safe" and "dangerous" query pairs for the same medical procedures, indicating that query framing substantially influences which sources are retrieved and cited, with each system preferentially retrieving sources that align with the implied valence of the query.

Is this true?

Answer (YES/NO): NO